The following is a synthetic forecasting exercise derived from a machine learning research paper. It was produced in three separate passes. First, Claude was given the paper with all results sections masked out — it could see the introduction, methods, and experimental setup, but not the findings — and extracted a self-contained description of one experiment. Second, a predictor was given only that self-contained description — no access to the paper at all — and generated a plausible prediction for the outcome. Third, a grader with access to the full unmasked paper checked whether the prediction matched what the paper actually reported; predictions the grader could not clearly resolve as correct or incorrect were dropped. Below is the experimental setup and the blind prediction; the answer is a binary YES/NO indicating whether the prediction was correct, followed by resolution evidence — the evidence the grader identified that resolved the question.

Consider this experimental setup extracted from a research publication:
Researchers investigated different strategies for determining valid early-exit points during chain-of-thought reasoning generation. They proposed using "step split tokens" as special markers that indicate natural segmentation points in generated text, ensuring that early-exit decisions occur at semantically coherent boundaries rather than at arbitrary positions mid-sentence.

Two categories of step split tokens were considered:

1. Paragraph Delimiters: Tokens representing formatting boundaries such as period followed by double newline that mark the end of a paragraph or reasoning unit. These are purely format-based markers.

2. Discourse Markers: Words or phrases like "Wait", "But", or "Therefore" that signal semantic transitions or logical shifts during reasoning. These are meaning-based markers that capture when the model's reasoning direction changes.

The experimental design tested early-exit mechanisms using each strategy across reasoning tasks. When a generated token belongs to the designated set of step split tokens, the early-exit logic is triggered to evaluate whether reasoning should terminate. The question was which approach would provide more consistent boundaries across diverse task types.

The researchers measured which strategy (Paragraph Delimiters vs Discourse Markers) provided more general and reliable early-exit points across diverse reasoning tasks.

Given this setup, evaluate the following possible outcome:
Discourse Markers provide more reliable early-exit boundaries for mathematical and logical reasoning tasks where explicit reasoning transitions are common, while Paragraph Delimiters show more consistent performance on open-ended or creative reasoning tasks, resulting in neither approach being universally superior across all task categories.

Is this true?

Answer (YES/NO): NO